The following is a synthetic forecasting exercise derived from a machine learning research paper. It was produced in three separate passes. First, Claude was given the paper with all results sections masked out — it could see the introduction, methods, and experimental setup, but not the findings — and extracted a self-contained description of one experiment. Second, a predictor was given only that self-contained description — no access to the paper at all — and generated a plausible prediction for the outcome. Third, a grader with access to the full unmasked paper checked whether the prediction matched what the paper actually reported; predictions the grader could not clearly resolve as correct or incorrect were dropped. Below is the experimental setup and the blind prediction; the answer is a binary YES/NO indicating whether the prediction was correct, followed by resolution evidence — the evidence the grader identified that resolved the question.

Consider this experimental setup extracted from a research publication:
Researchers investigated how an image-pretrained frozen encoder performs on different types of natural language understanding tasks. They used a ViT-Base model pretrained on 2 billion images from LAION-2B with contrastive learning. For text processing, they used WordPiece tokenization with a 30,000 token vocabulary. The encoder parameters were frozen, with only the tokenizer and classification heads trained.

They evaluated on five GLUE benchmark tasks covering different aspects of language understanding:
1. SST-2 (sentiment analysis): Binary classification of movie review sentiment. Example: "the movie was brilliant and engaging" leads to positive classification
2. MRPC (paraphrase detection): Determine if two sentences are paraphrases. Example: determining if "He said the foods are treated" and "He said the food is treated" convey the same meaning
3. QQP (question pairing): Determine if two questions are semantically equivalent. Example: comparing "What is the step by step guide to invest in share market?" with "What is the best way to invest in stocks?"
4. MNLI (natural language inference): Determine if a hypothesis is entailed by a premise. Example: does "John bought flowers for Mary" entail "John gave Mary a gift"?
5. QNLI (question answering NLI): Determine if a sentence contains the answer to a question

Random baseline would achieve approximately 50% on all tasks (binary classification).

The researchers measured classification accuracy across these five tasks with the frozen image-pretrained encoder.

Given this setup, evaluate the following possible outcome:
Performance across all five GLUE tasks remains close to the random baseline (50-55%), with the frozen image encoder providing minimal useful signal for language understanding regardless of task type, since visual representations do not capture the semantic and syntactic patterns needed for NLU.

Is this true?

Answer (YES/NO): NO